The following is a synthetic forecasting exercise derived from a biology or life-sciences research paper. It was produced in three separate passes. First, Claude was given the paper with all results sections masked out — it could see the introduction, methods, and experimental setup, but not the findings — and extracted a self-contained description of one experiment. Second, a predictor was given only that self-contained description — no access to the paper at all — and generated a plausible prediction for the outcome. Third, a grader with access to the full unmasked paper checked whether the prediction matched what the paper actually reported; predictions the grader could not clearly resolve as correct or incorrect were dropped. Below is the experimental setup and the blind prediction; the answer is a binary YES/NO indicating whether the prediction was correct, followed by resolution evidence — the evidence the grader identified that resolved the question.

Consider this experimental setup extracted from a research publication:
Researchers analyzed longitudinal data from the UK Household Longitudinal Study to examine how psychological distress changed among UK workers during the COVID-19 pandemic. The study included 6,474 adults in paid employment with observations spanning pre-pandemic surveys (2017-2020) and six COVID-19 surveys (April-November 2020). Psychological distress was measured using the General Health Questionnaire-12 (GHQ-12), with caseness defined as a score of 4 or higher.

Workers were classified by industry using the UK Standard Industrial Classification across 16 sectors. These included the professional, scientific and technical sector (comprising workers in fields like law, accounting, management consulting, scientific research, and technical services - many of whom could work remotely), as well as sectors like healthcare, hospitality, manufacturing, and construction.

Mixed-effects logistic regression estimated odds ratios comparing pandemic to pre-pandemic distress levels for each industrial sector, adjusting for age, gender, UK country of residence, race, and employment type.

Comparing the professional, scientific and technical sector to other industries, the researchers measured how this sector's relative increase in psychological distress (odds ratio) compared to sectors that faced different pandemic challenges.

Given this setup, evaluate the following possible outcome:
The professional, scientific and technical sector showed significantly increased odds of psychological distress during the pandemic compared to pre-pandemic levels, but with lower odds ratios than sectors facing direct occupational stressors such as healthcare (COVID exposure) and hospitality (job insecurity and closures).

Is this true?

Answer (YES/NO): NO